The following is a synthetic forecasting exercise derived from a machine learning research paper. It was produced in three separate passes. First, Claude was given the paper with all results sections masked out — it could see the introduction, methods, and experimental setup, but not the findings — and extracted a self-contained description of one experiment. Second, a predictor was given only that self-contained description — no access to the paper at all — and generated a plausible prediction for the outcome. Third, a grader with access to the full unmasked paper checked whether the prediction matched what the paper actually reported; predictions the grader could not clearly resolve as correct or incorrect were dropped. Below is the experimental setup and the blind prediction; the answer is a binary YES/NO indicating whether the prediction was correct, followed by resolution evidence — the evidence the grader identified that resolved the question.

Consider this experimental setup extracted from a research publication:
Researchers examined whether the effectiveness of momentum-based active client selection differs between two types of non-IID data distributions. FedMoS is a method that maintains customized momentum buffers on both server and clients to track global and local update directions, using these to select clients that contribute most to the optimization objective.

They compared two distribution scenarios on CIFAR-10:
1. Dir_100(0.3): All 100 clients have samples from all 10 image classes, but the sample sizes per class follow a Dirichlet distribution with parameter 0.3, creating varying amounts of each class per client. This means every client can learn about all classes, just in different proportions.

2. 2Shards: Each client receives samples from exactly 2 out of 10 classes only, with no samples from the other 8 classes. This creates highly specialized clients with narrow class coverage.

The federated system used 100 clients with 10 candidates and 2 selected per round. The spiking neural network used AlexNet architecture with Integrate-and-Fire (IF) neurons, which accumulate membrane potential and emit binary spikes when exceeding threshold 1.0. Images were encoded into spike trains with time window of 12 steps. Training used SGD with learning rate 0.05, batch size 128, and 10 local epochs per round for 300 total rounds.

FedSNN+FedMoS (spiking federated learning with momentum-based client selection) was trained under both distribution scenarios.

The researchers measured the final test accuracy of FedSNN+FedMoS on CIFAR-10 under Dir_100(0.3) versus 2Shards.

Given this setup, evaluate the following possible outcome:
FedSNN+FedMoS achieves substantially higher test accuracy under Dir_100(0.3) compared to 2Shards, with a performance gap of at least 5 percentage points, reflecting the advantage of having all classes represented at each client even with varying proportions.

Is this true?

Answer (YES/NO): YES